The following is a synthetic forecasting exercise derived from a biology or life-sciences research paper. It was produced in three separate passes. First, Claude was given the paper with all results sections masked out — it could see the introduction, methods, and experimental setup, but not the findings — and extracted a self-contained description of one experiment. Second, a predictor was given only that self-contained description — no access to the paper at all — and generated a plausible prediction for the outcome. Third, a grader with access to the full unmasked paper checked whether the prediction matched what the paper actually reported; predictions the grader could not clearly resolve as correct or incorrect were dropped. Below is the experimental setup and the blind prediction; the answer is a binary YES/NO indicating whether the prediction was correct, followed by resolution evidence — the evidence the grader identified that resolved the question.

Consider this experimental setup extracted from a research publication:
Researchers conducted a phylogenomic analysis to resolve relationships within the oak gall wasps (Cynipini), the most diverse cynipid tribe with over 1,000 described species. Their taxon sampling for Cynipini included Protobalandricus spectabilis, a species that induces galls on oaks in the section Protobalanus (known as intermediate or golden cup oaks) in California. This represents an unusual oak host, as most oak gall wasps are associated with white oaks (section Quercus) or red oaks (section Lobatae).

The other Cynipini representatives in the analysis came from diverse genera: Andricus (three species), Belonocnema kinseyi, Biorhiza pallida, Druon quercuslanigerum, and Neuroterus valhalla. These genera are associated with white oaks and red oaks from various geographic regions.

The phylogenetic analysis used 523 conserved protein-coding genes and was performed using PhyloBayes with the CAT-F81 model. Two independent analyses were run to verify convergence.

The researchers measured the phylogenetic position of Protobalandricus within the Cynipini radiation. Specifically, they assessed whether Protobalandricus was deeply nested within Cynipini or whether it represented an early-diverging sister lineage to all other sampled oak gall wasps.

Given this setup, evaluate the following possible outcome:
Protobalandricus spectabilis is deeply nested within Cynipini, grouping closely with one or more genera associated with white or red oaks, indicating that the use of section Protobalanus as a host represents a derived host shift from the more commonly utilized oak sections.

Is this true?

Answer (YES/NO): NO